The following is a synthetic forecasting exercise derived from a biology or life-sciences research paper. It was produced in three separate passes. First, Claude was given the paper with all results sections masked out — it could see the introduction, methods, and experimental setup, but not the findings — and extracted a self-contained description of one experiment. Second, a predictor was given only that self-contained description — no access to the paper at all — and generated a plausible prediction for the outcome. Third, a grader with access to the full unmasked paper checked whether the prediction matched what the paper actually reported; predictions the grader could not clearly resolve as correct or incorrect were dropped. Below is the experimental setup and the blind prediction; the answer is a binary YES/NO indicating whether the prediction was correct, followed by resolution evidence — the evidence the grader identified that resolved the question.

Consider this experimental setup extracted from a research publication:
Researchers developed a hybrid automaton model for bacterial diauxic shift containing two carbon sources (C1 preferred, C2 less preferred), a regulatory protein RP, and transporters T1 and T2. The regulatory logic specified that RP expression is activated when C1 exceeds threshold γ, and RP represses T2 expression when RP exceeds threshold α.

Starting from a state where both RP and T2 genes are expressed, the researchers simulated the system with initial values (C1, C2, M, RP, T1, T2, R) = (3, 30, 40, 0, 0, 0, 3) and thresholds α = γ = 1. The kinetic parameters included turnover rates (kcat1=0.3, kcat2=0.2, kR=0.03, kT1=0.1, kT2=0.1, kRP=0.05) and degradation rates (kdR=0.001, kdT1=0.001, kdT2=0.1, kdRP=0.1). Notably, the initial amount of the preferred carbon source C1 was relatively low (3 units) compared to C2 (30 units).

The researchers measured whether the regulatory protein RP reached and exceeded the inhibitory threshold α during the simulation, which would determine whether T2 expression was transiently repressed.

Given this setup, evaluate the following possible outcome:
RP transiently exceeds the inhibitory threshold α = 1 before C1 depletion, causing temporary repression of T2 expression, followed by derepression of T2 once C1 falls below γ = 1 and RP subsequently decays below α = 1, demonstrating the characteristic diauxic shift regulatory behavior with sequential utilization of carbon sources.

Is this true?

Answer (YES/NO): NO